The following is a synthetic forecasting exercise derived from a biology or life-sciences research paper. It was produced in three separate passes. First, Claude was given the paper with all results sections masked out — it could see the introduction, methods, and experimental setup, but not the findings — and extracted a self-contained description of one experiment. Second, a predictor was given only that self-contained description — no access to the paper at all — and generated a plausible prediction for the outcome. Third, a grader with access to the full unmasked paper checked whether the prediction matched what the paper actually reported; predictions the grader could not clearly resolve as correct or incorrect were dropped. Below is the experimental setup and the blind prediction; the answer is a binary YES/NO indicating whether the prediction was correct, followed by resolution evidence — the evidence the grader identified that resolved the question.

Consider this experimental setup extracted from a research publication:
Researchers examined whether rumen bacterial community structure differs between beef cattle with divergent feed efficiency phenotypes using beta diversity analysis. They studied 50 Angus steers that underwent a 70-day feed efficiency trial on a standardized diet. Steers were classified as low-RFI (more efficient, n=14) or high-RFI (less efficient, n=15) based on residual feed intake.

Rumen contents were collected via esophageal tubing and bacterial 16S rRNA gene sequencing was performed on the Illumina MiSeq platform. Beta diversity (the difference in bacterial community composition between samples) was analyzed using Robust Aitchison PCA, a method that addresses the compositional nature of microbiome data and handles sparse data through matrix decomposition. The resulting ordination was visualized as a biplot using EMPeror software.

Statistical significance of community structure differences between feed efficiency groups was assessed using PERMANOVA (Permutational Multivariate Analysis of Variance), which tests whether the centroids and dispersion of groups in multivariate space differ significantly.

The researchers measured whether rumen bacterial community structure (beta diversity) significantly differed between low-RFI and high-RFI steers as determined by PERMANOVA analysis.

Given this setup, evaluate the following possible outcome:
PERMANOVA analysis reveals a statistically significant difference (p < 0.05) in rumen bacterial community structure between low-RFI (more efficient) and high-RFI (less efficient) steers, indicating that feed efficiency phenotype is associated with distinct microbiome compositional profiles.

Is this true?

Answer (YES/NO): YES